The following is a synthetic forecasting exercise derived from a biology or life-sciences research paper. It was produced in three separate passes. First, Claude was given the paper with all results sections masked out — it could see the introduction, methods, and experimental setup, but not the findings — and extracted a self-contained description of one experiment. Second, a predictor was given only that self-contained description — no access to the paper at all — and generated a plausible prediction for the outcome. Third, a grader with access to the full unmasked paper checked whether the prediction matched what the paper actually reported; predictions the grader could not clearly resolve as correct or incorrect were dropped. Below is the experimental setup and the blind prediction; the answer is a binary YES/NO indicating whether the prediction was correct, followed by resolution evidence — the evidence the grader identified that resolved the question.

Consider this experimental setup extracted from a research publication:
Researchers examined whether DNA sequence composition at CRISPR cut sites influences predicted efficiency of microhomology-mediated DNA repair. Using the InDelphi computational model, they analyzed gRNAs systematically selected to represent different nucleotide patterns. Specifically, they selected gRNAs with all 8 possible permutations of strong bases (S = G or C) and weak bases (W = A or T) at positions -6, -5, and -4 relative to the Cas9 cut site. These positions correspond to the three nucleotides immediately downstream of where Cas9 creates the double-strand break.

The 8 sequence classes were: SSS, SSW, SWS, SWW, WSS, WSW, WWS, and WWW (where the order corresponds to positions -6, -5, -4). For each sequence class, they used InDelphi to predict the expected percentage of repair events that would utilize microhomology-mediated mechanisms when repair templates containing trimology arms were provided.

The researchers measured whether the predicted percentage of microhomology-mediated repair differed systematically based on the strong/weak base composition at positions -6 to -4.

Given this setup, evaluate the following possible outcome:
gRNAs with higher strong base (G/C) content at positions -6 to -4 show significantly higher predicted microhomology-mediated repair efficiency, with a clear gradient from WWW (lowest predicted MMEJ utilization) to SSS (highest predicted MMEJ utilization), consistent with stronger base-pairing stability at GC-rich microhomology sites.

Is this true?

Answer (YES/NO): NO